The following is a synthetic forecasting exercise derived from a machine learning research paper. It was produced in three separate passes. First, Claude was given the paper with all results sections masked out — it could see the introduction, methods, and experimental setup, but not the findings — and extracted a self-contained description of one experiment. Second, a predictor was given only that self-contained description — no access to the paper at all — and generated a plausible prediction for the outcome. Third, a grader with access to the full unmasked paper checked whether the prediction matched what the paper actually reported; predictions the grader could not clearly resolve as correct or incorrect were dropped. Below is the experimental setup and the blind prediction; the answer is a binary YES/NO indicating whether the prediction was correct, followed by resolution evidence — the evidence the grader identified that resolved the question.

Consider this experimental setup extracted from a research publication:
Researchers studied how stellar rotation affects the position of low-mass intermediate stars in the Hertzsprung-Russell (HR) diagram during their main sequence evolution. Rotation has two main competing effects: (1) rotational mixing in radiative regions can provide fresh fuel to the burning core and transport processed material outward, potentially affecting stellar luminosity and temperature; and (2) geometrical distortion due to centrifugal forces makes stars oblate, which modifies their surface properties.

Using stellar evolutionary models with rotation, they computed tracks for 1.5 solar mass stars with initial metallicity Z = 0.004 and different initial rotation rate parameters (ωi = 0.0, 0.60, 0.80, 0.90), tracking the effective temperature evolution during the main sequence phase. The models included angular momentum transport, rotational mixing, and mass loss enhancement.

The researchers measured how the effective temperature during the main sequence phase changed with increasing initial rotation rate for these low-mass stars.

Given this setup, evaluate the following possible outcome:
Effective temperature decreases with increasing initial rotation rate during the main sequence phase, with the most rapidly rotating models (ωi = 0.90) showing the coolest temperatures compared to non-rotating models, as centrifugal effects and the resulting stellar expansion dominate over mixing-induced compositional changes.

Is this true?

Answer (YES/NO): YES